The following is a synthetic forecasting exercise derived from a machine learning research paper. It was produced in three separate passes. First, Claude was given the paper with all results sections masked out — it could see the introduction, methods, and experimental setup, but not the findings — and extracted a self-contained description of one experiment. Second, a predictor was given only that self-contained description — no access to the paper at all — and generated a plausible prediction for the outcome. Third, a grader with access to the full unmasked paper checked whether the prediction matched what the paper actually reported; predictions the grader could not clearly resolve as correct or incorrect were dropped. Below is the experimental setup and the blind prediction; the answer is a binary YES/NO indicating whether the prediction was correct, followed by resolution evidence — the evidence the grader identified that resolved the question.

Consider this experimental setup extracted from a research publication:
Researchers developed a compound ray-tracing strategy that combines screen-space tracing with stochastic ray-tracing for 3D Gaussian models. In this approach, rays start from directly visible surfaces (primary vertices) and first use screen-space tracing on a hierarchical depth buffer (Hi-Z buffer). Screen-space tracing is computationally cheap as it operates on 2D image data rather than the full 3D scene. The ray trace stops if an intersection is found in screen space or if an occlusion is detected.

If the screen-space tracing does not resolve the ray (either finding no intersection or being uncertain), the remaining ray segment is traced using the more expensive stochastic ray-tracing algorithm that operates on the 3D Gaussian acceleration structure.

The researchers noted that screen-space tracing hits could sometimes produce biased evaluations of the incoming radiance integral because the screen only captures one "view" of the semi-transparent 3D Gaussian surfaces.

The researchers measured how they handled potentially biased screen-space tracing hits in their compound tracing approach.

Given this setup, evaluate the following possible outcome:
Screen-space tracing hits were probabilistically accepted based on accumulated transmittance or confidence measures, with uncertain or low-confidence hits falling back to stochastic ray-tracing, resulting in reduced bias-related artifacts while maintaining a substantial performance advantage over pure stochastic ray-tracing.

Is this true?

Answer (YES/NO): NO